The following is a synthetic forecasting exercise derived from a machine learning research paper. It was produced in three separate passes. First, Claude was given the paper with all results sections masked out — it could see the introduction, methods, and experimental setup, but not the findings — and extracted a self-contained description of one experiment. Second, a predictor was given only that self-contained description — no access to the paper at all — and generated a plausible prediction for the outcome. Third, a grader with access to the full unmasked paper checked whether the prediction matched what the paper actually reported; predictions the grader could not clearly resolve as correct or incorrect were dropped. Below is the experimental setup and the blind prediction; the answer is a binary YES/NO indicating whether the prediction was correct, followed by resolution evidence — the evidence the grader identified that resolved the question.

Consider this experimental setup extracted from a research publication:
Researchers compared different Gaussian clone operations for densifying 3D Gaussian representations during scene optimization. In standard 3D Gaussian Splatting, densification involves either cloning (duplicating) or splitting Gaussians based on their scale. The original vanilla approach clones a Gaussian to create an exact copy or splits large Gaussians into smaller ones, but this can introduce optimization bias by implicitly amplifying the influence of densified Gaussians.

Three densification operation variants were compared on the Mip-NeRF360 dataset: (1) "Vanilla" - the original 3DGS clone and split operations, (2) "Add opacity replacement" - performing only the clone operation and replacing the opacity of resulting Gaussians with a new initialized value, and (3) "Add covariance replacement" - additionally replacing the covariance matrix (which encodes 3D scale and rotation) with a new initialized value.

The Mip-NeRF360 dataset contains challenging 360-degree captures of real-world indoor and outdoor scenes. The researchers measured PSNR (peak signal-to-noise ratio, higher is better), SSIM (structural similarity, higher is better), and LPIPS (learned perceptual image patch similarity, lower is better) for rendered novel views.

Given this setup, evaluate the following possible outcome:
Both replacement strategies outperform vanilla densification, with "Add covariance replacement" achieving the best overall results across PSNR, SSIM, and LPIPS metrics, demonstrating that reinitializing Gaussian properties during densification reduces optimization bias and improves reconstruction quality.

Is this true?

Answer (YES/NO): NO